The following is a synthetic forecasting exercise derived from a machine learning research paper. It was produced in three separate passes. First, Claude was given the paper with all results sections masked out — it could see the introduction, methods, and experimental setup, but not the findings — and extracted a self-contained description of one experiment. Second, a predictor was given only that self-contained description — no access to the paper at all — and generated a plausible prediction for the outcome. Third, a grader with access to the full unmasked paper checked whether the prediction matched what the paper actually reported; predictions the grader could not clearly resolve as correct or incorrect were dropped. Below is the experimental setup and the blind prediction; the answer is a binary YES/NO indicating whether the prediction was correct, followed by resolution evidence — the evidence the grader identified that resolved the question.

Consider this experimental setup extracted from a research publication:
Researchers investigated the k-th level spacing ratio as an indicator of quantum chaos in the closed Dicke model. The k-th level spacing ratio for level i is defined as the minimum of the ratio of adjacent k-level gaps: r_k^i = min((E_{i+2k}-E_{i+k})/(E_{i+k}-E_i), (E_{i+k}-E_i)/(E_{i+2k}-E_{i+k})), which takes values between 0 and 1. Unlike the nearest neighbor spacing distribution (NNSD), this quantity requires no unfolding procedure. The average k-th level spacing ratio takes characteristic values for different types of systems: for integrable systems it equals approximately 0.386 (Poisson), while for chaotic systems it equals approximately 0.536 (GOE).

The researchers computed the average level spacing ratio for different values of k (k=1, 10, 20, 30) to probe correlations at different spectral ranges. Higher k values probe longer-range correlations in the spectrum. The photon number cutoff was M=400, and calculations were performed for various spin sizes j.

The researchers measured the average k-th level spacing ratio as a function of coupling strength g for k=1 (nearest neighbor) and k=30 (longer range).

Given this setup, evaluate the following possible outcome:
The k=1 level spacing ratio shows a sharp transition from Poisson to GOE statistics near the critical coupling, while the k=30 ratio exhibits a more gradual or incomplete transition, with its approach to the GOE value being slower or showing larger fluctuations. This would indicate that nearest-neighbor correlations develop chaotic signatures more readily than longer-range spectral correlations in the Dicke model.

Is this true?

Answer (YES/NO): NO